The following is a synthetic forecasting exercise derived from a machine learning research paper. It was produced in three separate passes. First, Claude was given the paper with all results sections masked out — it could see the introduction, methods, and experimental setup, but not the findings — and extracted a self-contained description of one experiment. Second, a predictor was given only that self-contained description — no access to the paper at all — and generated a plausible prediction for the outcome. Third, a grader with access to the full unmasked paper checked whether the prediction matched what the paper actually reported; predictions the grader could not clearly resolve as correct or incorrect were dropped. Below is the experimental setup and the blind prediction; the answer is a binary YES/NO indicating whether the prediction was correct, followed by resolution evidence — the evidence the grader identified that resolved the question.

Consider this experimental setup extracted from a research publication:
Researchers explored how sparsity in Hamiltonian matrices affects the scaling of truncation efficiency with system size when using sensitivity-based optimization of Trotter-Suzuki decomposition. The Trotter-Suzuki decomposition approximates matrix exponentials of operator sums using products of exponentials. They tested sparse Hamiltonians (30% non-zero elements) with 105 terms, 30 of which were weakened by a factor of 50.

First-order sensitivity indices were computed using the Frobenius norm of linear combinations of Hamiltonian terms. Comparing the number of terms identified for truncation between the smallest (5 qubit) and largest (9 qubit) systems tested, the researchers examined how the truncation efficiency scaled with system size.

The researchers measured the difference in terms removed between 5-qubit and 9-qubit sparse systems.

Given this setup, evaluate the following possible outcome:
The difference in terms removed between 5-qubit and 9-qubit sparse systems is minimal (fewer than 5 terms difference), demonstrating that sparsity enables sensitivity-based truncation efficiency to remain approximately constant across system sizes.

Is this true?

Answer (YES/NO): NO